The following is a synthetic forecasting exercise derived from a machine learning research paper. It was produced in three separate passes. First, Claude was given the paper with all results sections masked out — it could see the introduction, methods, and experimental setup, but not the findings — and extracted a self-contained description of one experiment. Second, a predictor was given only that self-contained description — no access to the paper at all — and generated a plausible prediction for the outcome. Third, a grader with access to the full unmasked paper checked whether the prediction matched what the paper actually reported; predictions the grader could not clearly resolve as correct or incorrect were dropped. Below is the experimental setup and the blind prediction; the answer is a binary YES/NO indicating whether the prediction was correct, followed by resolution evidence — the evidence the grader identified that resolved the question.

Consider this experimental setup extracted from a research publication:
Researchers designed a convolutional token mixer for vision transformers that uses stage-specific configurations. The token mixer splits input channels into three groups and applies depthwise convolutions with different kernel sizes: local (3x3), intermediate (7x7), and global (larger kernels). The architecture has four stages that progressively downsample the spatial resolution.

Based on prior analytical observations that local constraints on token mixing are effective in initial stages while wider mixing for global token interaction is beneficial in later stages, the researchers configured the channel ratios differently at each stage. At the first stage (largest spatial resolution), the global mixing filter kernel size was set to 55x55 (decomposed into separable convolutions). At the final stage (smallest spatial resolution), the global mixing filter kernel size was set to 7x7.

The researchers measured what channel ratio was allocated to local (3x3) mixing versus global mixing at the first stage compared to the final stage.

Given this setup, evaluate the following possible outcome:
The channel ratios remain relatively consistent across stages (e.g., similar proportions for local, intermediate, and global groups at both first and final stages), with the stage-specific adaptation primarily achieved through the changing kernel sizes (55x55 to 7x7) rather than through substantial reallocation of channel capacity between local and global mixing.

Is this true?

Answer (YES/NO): NO